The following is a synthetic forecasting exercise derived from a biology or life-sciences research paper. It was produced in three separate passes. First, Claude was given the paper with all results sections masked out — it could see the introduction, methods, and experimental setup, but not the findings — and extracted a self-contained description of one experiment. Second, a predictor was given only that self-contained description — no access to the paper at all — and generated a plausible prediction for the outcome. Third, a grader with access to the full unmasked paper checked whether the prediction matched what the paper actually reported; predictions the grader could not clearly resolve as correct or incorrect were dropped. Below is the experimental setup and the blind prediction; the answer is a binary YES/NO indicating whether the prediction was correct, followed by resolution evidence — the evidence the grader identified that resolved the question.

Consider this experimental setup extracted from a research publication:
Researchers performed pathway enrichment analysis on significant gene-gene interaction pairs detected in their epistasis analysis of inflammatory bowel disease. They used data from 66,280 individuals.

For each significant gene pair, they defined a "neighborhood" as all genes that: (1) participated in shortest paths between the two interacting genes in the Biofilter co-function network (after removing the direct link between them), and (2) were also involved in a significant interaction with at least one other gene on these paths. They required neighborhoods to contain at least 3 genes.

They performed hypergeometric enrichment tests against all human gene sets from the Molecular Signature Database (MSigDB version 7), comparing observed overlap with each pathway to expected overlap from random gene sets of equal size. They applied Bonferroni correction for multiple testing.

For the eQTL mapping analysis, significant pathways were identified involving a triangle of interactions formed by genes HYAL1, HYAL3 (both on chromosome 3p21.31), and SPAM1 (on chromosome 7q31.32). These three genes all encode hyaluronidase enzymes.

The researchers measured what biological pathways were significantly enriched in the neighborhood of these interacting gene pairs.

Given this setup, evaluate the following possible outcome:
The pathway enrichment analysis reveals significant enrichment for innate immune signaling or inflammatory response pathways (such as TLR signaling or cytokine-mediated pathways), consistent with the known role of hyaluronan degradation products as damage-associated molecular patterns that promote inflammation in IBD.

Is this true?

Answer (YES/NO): NO